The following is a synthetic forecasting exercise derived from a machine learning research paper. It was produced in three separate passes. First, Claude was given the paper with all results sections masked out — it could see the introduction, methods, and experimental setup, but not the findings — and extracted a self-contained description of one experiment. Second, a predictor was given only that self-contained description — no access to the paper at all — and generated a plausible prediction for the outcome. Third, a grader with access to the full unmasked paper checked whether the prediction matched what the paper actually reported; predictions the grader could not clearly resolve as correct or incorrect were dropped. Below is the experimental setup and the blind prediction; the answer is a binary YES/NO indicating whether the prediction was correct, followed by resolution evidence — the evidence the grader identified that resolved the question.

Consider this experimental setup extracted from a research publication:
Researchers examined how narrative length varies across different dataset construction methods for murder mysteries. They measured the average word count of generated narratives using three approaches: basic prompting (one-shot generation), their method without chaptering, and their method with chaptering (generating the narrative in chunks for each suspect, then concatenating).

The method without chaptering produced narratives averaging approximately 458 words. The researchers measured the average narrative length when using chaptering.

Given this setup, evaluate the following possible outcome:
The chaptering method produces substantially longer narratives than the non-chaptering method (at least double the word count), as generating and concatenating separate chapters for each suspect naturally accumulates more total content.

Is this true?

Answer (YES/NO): NO